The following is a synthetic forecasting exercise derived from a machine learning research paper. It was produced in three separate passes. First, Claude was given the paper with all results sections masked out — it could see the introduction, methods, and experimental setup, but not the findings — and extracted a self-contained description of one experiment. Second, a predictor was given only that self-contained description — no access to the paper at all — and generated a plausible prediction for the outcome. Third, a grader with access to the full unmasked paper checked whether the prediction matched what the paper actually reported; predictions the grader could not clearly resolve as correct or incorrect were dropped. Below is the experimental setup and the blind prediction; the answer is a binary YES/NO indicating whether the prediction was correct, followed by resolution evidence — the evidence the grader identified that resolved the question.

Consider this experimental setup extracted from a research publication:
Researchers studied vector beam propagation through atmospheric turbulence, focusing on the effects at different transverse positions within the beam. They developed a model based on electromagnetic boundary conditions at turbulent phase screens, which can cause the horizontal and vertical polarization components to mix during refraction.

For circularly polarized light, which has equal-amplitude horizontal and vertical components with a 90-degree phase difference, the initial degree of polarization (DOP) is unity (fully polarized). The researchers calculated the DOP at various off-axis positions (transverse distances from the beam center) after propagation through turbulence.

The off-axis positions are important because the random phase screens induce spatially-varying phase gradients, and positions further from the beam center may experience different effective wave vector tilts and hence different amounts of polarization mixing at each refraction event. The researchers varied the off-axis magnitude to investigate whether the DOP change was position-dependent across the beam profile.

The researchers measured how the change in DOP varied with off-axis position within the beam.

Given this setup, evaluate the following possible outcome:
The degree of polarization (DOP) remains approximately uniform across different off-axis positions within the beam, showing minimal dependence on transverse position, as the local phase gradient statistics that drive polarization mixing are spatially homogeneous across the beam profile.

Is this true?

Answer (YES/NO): NO